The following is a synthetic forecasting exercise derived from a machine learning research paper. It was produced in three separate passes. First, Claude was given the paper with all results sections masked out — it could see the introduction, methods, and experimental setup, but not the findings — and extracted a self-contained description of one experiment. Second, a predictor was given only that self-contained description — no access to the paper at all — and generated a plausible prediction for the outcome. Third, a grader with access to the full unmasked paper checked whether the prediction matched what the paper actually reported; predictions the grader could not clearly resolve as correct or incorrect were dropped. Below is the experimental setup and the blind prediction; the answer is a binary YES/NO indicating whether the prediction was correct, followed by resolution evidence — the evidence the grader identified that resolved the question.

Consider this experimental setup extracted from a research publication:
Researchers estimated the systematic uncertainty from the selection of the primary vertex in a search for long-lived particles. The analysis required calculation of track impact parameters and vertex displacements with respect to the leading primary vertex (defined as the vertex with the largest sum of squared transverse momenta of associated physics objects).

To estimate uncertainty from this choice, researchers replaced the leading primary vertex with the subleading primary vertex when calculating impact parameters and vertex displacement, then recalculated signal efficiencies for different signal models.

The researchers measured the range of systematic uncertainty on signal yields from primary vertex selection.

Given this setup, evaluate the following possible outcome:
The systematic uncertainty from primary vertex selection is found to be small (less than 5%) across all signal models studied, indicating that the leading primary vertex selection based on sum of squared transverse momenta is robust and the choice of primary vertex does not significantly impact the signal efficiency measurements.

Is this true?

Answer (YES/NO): NO